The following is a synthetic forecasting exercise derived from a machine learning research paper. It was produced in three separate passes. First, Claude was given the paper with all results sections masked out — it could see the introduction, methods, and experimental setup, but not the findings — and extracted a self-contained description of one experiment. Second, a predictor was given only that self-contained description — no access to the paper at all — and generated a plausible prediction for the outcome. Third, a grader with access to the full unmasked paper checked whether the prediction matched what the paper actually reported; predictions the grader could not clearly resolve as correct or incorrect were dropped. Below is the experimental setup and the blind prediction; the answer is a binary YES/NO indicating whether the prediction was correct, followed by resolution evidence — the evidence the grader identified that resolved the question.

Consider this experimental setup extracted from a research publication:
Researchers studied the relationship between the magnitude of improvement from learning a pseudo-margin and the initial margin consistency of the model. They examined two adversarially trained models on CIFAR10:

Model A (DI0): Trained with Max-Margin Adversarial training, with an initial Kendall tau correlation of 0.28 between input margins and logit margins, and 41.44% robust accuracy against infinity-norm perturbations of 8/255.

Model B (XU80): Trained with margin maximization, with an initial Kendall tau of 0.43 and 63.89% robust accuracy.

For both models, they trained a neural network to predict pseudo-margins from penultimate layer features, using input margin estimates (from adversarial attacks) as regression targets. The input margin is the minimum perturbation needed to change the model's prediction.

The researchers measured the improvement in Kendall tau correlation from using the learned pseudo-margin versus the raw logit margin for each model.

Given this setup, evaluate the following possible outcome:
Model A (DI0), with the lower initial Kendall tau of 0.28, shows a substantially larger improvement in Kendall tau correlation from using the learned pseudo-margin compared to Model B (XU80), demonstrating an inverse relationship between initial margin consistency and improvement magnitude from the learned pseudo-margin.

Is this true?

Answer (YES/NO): YES